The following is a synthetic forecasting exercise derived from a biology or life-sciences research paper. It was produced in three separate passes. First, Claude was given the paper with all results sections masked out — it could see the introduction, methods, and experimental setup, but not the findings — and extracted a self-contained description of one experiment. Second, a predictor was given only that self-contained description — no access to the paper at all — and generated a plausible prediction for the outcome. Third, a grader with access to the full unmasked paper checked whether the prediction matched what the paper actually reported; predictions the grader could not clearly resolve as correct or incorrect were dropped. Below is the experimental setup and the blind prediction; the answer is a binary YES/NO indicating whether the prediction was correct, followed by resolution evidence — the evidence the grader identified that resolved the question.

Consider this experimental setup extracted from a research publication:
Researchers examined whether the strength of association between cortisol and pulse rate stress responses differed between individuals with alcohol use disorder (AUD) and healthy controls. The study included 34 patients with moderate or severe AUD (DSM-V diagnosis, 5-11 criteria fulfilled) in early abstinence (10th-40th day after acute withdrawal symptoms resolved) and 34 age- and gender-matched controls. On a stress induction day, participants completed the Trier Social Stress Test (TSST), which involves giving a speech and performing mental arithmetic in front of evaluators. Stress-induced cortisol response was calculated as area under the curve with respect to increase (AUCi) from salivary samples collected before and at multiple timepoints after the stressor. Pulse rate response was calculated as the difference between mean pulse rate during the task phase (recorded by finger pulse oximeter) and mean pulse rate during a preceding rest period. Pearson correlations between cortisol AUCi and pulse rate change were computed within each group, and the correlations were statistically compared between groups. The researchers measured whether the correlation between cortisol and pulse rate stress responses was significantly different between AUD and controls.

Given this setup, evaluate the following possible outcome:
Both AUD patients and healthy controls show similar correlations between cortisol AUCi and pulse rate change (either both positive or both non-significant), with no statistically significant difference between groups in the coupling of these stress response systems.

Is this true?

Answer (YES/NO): NO